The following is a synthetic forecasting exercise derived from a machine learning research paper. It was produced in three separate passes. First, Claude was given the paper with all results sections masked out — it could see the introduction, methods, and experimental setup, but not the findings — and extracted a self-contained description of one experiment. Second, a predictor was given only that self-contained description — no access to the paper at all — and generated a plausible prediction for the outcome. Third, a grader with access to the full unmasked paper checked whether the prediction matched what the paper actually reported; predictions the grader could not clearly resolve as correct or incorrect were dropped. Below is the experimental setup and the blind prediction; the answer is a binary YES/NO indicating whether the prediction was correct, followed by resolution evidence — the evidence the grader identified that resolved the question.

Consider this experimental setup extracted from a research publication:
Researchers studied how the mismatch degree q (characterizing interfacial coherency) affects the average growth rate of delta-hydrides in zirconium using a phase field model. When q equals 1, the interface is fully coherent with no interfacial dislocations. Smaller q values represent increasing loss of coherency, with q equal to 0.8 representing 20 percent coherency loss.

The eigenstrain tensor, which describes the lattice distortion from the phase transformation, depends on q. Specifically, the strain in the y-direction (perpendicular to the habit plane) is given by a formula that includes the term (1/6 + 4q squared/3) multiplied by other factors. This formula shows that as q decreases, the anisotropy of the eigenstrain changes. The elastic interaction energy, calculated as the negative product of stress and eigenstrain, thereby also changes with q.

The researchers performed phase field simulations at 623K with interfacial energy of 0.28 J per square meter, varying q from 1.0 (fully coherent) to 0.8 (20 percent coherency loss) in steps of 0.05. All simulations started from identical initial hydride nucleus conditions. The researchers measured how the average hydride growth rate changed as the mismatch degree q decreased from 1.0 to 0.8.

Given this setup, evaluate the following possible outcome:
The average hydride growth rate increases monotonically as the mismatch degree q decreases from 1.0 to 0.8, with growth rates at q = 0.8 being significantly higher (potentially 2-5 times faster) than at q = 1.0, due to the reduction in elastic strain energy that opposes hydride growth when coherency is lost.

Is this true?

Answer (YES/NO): NO